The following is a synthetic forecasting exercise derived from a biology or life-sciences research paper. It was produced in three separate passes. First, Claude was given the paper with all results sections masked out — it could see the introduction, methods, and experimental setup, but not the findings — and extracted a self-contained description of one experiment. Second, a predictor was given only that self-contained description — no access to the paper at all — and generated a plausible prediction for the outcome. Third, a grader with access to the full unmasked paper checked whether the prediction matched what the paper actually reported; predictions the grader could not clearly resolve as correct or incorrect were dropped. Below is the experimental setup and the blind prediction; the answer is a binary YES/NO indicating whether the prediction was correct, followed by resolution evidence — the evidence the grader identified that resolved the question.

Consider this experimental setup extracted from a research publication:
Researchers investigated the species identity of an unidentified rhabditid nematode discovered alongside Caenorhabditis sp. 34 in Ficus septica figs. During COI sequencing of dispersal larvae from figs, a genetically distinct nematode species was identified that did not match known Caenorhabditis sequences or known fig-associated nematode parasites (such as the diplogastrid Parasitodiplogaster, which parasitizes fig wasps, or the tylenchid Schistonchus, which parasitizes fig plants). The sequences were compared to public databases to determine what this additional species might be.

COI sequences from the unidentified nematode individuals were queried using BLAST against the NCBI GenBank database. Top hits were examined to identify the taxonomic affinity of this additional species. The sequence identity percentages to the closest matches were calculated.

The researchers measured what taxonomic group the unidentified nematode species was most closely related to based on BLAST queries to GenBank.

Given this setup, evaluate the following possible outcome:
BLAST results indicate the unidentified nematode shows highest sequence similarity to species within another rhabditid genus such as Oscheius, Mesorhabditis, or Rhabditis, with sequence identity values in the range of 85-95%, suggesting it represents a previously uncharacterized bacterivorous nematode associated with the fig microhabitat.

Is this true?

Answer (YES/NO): NO